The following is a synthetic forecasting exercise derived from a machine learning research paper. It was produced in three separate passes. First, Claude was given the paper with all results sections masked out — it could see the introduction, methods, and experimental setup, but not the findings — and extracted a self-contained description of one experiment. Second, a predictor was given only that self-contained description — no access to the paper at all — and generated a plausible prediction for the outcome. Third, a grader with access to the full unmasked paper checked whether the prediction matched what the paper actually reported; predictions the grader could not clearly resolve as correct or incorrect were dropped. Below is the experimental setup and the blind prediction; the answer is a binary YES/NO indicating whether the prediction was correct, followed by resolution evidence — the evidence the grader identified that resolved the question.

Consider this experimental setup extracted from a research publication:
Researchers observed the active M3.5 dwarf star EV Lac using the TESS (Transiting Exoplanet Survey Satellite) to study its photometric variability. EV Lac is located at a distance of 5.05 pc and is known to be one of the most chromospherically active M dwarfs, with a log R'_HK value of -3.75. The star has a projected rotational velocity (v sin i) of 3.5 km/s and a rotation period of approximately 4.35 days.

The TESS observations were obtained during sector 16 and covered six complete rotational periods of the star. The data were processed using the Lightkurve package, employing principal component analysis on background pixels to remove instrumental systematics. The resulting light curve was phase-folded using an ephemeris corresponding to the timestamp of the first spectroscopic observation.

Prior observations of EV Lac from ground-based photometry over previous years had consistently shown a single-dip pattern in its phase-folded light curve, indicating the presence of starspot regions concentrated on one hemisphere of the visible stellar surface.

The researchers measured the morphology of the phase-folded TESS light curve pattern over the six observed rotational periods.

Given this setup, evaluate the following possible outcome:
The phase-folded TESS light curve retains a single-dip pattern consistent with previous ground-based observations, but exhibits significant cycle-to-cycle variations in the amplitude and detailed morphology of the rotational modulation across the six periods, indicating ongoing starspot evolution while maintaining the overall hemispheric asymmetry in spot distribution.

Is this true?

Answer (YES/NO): NO